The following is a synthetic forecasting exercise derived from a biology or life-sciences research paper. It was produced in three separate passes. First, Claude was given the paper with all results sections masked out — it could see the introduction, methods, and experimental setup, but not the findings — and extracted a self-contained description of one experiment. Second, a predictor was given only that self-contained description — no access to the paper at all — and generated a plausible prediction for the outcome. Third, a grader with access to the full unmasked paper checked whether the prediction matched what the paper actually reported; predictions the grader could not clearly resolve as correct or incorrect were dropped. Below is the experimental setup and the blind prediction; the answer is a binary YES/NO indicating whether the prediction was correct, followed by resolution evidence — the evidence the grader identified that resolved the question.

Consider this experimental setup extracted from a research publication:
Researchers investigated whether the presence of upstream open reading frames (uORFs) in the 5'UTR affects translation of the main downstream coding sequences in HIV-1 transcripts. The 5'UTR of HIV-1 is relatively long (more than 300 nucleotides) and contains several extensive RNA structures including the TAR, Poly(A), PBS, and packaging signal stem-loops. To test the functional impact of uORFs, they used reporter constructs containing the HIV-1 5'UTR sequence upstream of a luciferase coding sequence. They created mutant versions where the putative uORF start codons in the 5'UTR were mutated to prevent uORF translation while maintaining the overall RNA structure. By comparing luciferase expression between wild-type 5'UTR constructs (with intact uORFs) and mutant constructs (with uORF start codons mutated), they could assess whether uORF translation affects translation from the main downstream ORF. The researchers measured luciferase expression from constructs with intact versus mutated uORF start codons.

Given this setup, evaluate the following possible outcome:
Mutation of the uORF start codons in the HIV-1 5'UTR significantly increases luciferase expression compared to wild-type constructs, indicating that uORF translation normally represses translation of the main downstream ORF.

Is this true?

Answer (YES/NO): YES